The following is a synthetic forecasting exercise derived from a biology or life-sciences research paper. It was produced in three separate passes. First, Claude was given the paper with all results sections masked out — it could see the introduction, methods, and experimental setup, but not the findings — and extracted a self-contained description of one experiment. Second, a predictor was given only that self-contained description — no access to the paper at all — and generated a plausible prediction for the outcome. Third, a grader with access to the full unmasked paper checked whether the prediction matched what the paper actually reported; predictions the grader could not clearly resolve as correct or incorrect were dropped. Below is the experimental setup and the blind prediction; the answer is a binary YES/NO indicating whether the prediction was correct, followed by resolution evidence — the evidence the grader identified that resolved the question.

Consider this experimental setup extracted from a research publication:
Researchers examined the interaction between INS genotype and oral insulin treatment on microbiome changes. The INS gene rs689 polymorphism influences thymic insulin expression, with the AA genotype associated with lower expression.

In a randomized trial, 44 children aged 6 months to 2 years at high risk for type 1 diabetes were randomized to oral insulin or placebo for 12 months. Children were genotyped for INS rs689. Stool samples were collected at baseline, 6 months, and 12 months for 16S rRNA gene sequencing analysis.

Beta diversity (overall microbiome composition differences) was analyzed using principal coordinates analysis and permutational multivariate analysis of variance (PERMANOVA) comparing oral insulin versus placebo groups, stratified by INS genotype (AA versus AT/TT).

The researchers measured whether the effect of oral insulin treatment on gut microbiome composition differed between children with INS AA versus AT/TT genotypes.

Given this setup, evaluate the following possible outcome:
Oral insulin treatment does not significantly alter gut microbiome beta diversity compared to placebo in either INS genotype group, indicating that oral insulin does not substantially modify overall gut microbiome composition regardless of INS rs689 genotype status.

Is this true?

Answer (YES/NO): NO